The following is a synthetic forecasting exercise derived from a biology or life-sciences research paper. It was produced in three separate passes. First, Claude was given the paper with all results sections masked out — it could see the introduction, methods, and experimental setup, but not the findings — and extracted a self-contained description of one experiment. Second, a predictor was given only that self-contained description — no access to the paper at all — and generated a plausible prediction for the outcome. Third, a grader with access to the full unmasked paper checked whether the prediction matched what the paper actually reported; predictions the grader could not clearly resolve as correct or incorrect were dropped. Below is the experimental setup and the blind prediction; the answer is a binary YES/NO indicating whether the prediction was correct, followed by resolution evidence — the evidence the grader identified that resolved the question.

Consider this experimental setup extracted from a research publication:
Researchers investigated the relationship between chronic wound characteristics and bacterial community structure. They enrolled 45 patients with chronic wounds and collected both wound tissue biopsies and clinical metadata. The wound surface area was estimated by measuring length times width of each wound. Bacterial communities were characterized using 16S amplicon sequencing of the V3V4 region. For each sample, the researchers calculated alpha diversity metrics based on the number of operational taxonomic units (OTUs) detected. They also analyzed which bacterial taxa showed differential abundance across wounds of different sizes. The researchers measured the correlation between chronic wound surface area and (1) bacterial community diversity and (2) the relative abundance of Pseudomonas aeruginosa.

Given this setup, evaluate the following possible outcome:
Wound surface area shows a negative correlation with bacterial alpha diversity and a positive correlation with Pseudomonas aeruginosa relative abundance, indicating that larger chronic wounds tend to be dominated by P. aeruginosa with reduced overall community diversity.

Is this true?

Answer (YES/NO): NO